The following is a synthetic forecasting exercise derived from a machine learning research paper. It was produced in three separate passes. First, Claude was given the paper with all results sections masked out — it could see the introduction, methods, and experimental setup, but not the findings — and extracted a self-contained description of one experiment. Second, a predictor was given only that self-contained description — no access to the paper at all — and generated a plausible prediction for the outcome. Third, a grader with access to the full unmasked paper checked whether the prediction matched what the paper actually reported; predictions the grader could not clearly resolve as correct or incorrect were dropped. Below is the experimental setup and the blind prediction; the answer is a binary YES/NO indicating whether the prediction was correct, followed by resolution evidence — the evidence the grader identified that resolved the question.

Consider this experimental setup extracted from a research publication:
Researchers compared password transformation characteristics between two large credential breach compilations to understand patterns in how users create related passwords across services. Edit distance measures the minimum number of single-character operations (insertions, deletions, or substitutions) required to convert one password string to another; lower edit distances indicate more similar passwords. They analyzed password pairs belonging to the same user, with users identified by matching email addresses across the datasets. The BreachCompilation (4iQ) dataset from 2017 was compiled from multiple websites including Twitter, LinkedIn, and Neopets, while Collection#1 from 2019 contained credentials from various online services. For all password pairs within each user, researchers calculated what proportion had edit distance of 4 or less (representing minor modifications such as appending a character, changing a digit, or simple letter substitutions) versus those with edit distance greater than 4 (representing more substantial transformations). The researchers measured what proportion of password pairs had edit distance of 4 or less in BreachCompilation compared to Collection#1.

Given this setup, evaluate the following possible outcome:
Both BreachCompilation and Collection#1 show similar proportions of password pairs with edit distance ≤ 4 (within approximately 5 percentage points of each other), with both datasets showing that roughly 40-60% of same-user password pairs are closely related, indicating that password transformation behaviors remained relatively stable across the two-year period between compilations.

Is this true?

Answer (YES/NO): NO